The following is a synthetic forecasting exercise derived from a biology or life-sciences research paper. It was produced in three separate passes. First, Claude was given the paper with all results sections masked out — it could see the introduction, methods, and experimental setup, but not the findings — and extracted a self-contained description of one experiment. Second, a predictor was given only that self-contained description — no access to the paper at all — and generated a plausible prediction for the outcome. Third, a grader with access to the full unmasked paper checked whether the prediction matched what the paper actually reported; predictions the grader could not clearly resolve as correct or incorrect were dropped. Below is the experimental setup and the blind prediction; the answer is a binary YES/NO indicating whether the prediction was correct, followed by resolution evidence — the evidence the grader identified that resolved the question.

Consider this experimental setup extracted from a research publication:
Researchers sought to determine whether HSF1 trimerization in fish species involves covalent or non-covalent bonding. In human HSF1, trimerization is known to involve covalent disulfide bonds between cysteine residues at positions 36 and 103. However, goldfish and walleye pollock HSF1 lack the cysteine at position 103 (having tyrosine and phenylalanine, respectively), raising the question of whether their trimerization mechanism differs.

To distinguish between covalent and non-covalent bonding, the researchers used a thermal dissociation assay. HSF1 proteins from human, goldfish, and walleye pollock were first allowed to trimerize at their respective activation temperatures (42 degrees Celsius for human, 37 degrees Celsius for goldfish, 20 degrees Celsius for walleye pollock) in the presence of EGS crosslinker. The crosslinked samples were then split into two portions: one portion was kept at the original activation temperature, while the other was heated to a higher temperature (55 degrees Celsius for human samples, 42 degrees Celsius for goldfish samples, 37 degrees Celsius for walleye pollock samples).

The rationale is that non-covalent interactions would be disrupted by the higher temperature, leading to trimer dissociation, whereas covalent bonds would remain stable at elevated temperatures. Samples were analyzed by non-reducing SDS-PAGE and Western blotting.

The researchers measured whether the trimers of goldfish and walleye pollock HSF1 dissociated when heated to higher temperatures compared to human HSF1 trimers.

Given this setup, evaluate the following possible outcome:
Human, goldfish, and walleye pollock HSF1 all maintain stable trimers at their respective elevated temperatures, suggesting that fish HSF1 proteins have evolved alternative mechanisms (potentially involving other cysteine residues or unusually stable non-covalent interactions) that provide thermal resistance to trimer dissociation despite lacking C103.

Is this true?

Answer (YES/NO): NO